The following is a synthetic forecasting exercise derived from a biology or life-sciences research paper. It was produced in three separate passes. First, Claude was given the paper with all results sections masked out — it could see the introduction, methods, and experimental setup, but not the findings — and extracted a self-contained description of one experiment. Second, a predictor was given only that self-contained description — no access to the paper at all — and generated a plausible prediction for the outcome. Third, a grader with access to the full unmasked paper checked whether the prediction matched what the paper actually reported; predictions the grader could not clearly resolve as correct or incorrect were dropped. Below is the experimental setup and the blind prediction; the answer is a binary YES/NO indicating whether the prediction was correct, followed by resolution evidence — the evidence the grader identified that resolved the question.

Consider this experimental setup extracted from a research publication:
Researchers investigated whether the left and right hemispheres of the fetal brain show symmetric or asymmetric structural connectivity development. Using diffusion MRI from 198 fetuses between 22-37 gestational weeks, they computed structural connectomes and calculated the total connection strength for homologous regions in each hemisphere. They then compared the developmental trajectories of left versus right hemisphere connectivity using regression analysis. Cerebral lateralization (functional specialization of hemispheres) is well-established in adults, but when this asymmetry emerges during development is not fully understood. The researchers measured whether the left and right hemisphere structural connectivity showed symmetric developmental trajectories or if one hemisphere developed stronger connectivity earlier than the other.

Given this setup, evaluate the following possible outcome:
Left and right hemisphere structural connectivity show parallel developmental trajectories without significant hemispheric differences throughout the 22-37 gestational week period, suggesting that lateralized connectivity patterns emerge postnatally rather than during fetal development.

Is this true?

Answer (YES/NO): NO